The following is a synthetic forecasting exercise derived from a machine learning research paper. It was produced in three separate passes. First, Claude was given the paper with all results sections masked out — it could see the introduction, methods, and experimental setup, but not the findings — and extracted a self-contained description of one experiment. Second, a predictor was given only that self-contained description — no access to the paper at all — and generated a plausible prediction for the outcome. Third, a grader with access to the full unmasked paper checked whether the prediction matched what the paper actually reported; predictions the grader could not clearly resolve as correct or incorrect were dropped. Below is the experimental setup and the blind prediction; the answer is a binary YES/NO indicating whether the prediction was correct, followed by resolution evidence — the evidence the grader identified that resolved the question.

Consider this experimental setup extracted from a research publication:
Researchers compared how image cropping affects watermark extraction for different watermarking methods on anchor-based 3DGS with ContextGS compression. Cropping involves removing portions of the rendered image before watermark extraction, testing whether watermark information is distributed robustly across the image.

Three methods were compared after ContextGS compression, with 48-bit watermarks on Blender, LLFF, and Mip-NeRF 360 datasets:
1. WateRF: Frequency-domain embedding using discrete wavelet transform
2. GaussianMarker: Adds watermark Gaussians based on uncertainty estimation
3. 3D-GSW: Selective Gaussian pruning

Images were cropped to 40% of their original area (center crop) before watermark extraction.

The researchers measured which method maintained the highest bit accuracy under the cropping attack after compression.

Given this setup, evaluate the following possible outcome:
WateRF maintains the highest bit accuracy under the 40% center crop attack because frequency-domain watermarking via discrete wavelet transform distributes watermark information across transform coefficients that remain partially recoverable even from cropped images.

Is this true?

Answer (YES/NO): YES